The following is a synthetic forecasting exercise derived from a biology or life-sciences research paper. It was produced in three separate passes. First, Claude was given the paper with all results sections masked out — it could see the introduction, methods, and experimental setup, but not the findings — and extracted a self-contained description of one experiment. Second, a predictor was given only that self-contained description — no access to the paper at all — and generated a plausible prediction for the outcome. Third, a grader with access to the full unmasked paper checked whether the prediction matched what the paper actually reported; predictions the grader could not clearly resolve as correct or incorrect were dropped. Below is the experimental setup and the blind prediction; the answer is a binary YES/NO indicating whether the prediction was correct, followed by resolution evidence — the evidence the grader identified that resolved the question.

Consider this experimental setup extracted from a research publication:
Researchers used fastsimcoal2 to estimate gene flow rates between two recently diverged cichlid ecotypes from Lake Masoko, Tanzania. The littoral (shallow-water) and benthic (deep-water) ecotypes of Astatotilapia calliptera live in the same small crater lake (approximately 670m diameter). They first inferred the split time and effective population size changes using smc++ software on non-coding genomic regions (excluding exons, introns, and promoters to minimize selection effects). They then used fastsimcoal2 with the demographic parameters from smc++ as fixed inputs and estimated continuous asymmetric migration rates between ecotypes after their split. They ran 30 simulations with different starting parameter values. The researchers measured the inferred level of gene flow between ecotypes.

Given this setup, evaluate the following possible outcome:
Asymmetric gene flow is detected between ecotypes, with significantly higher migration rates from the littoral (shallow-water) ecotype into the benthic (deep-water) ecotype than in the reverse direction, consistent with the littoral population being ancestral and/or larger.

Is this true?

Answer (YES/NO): NO